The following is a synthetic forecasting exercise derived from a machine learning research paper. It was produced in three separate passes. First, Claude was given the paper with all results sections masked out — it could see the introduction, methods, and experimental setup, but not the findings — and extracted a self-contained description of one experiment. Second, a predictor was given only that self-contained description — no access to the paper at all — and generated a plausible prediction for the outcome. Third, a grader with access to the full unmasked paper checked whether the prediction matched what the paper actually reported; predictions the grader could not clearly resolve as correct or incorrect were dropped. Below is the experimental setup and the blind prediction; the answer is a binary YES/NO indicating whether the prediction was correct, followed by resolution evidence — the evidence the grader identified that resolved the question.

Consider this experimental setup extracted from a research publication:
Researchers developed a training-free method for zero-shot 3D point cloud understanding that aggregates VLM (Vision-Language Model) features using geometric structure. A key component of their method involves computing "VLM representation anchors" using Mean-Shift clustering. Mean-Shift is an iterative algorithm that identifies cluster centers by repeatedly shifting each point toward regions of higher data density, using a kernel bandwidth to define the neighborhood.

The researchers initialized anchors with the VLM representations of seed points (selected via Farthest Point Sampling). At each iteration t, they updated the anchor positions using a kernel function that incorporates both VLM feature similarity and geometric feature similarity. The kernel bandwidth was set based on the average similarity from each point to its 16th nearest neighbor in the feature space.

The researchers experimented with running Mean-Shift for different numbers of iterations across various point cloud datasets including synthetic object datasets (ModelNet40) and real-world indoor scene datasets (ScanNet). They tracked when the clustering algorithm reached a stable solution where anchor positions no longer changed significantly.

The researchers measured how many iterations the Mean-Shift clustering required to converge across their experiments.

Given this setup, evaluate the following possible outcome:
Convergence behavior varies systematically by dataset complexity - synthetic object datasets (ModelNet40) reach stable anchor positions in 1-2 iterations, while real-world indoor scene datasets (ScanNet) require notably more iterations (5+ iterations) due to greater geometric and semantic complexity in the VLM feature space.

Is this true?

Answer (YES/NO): NO